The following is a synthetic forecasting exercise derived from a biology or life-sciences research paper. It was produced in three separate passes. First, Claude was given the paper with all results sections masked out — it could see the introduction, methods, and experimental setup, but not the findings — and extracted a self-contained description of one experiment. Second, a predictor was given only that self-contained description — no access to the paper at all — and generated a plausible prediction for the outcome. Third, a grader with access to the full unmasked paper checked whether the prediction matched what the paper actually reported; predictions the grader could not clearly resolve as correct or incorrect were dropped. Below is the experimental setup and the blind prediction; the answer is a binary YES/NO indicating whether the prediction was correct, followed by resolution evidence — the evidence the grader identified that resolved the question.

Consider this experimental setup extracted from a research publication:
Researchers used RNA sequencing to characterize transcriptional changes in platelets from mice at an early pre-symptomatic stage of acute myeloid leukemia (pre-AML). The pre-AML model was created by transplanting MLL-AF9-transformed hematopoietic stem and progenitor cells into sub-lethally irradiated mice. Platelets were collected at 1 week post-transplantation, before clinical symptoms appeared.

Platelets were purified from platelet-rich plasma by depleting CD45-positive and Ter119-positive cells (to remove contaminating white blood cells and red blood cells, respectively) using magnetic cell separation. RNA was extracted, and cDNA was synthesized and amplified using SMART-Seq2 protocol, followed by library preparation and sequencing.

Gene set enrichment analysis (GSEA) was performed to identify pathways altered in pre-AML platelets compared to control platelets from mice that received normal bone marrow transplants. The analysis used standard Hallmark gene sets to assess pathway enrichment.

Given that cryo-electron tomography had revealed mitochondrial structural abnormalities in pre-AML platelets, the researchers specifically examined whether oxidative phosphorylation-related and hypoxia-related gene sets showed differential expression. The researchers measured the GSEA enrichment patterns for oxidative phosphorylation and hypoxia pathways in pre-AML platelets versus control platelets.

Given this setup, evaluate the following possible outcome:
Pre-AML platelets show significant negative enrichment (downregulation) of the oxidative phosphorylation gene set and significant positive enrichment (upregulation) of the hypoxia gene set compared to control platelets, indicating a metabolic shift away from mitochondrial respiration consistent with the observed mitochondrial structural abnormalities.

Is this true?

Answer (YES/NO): YES